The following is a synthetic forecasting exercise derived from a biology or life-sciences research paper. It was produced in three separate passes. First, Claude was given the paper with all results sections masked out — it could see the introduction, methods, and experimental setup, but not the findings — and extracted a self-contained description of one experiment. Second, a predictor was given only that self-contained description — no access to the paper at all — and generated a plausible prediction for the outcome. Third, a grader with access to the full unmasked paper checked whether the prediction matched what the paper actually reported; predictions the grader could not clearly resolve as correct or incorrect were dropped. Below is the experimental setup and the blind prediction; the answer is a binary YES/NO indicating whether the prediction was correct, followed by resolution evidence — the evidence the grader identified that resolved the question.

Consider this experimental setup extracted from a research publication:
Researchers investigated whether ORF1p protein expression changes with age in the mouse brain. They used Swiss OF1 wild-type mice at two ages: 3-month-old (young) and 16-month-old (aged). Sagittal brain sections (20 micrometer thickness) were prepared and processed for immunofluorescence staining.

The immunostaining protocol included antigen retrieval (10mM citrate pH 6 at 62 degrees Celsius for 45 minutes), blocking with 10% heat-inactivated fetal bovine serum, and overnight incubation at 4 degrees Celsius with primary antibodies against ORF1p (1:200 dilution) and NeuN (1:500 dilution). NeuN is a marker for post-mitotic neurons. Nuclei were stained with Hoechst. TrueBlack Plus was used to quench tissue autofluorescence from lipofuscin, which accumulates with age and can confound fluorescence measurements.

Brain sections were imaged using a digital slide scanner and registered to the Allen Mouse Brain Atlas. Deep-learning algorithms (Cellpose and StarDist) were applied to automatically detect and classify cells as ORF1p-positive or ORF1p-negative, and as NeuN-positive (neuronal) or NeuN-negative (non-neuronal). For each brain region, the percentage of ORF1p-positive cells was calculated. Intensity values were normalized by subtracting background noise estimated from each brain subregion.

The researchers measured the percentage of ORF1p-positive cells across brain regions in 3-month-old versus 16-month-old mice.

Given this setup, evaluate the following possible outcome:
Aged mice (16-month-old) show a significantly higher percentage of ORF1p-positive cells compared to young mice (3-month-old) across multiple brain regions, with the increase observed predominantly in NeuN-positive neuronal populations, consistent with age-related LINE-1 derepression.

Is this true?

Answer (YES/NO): NO